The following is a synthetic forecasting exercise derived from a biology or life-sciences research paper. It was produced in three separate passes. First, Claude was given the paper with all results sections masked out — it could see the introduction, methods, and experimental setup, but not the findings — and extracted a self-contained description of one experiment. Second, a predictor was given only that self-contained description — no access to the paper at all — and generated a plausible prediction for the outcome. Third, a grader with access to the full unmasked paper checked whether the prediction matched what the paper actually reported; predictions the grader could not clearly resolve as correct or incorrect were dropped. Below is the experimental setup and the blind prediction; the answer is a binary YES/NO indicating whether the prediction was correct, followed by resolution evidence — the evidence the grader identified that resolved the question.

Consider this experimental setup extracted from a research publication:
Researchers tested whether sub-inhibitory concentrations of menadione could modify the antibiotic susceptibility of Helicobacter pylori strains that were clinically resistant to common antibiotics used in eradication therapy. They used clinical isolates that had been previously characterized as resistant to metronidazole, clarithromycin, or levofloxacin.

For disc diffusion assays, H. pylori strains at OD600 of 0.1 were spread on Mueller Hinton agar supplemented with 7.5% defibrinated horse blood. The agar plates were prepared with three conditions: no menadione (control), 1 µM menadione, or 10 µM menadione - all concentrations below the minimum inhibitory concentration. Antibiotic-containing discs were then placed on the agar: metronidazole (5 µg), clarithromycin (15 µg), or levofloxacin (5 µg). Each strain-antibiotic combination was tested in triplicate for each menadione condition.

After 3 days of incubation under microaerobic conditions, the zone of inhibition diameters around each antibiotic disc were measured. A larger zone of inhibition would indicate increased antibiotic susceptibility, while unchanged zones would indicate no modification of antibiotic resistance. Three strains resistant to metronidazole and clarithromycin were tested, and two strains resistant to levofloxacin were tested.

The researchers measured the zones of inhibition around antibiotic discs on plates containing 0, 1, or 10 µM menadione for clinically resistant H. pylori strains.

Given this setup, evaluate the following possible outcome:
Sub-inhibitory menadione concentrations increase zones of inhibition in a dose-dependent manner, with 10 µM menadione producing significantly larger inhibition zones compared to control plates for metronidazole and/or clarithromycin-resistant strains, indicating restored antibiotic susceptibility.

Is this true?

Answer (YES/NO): NO